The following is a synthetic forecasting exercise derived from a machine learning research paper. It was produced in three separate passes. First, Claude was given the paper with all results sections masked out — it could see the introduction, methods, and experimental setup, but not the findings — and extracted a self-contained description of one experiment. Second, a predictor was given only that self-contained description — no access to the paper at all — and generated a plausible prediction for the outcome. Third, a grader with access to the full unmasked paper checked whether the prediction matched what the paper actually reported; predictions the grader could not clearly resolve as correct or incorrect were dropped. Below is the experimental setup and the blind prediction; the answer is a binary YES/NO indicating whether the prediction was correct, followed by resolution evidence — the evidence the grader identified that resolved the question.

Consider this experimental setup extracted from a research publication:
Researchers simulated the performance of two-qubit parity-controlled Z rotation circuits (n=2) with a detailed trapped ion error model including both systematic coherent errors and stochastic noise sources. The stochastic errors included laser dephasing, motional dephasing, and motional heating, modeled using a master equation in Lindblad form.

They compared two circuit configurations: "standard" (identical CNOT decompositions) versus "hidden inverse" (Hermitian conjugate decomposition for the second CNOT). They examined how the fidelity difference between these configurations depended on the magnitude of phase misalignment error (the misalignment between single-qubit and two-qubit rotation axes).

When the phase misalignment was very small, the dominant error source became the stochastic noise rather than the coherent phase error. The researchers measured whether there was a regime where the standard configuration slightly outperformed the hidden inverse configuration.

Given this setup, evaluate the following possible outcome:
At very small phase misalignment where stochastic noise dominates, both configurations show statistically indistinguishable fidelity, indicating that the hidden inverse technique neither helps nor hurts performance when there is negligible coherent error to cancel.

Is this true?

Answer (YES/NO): NO